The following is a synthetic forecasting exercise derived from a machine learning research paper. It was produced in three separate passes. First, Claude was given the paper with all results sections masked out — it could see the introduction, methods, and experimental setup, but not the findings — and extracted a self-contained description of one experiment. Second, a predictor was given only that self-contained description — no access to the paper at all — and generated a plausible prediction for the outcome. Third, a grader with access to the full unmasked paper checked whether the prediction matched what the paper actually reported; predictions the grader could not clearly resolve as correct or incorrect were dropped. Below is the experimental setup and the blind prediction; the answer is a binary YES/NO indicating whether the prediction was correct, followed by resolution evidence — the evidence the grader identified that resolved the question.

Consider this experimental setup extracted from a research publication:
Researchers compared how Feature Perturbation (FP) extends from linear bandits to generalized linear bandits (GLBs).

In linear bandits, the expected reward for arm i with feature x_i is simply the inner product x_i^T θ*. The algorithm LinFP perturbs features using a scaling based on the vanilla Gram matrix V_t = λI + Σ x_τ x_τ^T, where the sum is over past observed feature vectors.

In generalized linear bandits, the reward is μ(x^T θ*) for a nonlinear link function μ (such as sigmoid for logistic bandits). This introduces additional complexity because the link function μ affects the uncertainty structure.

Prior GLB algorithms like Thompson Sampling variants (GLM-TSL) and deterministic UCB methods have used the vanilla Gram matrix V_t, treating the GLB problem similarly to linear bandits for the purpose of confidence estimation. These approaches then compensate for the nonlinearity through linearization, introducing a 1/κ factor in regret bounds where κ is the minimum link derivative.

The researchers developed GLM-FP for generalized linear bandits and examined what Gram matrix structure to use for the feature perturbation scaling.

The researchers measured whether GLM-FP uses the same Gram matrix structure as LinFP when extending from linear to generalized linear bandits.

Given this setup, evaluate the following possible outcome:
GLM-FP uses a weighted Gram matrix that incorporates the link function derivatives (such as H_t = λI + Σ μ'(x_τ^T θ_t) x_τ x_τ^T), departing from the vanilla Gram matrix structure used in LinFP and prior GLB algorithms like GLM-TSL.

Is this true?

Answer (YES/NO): YES